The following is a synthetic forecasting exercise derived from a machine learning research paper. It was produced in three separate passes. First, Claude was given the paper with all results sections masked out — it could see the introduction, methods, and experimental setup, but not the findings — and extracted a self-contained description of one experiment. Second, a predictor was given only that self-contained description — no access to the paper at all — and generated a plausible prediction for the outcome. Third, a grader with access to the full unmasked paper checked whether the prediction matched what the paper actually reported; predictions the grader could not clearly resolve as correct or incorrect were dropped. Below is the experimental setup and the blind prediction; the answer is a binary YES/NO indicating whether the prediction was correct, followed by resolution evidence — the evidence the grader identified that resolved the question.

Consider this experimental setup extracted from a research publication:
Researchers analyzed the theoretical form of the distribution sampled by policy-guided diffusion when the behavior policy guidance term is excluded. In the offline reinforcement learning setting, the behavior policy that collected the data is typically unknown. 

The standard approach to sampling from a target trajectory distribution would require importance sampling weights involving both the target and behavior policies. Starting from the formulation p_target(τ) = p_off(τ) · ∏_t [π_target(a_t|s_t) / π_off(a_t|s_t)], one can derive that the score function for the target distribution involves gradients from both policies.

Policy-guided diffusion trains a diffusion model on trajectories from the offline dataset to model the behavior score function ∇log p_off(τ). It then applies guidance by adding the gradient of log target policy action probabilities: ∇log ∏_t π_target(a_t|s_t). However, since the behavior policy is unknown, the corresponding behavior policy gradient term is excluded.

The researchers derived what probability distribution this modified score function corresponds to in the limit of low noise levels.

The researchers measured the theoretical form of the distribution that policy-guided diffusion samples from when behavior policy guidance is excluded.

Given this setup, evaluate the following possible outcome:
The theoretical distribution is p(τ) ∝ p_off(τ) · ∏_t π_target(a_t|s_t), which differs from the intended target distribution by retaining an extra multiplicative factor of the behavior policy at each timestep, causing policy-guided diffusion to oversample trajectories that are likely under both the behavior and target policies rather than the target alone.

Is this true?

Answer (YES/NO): YES